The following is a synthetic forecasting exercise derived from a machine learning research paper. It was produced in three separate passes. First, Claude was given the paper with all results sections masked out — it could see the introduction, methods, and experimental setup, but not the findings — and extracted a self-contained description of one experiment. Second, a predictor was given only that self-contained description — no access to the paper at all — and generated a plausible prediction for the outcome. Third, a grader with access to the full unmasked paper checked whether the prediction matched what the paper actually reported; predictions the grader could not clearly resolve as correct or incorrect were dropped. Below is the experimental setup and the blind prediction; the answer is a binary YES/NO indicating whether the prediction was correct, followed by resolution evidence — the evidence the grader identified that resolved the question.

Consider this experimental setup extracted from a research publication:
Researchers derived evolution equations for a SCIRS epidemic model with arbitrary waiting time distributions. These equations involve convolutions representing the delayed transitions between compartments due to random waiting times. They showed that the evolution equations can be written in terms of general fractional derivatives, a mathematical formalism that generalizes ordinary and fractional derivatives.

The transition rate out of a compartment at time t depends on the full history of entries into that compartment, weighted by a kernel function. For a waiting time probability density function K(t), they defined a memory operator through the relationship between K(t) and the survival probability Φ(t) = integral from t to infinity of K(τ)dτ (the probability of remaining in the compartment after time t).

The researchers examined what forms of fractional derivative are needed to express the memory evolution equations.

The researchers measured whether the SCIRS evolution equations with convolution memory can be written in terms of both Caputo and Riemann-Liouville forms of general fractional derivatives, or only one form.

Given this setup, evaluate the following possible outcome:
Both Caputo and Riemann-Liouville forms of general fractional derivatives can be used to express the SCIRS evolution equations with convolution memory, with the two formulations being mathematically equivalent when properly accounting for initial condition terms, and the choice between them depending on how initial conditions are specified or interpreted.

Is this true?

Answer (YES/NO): YES